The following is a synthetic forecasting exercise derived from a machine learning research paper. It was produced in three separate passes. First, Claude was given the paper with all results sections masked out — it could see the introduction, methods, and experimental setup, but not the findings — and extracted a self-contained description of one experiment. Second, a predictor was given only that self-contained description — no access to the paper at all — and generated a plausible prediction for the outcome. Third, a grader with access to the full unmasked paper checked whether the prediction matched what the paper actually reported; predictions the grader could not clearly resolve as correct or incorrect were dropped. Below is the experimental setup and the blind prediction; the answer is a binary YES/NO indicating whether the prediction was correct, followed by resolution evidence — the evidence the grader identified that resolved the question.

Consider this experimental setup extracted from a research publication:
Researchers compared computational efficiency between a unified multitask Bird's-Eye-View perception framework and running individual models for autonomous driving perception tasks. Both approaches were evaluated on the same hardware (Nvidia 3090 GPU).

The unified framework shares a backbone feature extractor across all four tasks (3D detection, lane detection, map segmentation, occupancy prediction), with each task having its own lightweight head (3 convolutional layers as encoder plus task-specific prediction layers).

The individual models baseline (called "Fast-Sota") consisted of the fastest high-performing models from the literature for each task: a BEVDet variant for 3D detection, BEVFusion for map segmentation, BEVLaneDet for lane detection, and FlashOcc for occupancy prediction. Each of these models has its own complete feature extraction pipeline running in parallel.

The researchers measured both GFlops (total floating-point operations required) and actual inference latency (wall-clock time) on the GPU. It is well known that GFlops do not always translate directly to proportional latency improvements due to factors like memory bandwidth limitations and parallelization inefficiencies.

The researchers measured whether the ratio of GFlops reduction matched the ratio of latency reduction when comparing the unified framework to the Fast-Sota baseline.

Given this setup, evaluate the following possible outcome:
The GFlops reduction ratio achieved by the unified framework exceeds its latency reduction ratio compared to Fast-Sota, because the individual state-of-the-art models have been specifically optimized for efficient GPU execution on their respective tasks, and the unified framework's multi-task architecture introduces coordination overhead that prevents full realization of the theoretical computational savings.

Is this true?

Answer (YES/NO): YES